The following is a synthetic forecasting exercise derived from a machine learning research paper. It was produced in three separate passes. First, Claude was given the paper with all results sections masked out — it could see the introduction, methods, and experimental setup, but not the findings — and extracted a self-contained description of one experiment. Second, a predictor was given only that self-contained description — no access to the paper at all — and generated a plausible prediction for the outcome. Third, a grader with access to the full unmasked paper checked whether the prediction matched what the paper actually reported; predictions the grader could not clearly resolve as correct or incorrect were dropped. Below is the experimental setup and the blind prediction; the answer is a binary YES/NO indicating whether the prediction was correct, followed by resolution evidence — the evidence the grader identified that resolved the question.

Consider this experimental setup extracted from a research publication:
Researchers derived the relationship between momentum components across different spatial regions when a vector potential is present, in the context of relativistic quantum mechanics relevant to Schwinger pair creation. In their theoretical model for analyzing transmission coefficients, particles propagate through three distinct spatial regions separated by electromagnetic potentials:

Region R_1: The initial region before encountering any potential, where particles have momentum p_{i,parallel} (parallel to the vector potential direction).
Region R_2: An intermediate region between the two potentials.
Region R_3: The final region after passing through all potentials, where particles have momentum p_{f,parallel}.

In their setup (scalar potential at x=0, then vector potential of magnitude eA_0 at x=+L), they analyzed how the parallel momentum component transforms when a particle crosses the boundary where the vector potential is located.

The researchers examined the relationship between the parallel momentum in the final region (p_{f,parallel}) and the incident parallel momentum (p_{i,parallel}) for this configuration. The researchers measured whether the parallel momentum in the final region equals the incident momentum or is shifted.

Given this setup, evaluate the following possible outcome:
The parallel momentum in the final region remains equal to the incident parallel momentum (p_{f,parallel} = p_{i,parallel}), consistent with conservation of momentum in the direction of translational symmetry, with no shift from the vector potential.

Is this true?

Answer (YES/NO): NO